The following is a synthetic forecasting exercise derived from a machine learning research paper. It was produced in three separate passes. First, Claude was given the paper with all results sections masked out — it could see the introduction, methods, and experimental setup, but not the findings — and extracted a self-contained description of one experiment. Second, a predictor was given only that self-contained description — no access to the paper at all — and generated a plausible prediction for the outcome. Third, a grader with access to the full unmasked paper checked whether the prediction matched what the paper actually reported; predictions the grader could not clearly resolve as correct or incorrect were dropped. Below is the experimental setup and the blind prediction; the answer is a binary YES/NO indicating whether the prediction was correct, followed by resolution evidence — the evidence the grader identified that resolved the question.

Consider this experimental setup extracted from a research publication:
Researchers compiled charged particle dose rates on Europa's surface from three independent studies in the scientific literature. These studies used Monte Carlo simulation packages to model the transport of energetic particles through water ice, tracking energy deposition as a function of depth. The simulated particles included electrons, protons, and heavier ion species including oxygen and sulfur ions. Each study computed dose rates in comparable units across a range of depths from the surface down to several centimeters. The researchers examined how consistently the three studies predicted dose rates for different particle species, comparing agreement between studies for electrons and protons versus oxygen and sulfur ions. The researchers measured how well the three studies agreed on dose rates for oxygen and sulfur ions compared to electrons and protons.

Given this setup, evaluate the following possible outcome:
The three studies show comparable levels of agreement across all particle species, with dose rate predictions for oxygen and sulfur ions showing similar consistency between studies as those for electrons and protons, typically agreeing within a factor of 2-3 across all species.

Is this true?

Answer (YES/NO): NO